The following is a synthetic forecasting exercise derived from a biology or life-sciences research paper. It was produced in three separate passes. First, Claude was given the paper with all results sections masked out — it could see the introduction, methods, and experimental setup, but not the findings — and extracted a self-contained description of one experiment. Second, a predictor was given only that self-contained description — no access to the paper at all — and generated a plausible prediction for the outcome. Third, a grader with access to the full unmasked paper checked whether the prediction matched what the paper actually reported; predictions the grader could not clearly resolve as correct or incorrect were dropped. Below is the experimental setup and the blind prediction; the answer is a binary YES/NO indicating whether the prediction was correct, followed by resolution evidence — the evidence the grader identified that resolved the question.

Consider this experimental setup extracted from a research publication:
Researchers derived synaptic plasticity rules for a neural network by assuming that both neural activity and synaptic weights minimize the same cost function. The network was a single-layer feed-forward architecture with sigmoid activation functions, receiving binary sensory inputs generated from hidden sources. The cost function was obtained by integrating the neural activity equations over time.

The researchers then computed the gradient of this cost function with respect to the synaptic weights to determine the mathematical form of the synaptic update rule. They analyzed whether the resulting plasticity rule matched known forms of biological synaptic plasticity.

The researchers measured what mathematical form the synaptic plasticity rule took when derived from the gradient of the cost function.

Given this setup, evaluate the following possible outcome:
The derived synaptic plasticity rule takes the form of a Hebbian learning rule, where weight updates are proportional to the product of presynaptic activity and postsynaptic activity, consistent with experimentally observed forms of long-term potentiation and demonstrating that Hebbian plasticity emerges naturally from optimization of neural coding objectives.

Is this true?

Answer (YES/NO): NO